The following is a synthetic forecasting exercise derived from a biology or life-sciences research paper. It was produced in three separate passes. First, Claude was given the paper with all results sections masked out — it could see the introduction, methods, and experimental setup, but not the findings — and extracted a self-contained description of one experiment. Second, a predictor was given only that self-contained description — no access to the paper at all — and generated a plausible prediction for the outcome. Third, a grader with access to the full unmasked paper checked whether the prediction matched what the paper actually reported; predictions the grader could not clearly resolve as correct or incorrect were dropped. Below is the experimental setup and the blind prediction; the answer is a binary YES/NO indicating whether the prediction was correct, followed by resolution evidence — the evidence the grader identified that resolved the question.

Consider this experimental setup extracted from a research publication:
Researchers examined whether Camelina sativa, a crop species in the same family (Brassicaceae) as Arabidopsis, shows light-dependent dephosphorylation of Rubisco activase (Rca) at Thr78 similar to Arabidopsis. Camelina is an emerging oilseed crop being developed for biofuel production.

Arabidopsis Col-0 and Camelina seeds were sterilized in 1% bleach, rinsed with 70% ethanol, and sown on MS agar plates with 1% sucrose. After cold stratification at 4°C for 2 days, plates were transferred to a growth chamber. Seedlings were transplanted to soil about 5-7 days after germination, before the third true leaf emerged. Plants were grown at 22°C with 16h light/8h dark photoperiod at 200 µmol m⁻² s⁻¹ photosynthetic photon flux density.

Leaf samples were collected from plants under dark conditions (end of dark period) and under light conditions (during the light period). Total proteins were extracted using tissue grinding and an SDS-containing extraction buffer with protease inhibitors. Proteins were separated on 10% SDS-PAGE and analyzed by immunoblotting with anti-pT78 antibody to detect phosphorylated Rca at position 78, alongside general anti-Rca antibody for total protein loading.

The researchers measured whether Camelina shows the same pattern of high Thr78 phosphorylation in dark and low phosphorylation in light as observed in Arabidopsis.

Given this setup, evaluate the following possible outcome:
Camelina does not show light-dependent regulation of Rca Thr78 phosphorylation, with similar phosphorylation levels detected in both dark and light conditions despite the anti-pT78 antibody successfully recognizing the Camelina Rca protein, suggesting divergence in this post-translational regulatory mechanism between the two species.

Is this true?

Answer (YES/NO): YES